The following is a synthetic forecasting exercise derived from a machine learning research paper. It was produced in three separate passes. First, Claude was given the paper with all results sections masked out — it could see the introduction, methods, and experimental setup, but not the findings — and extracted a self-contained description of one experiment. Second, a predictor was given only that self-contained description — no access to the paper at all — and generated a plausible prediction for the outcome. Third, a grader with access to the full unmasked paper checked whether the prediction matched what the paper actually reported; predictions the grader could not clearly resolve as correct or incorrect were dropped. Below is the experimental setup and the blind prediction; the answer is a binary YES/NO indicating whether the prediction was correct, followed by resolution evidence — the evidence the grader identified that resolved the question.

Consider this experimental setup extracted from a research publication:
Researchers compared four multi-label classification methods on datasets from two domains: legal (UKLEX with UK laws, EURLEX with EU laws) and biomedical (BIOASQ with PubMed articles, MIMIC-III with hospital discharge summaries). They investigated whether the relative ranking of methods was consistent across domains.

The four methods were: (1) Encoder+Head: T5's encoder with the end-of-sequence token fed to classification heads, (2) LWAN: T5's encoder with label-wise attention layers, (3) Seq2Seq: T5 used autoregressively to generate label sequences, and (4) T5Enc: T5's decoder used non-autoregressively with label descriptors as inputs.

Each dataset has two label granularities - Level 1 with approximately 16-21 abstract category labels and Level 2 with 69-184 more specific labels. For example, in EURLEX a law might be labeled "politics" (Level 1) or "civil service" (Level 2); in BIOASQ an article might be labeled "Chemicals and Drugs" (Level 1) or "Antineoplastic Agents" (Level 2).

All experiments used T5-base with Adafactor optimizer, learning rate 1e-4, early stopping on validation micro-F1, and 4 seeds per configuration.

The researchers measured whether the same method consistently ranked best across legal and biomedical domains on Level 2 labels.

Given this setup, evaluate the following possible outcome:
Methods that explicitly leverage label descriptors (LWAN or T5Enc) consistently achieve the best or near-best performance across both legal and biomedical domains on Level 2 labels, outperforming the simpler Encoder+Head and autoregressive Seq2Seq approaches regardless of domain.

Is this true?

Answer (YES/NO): NO